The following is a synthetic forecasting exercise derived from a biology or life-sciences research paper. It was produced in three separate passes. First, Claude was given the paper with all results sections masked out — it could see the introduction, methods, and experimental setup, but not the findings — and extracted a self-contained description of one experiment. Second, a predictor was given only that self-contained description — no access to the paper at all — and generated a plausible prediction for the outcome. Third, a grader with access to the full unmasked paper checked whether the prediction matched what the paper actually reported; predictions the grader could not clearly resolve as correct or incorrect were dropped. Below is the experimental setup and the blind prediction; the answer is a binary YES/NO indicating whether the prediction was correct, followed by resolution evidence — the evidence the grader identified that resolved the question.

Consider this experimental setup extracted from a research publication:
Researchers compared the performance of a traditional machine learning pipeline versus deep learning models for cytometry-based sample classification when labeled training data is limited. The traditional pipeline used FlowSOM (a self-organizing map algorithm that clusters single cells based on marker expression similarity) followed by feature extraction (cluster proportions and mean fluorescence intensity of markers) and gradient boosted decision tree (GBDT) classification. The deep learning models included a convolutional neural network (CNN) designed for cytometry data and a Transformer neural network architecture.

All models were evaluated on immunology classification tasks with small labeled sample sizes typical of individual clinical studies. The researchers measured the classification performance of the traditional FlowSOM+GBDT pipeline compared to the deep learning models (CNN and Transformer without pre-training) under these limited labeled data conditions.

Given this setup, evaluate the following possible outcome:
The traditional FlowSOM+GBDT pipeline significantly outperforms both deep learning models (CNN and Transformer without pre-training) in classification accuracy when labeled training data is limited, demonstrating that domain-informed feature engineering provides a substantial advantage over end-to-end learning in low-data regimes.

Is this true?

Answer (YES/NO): NO